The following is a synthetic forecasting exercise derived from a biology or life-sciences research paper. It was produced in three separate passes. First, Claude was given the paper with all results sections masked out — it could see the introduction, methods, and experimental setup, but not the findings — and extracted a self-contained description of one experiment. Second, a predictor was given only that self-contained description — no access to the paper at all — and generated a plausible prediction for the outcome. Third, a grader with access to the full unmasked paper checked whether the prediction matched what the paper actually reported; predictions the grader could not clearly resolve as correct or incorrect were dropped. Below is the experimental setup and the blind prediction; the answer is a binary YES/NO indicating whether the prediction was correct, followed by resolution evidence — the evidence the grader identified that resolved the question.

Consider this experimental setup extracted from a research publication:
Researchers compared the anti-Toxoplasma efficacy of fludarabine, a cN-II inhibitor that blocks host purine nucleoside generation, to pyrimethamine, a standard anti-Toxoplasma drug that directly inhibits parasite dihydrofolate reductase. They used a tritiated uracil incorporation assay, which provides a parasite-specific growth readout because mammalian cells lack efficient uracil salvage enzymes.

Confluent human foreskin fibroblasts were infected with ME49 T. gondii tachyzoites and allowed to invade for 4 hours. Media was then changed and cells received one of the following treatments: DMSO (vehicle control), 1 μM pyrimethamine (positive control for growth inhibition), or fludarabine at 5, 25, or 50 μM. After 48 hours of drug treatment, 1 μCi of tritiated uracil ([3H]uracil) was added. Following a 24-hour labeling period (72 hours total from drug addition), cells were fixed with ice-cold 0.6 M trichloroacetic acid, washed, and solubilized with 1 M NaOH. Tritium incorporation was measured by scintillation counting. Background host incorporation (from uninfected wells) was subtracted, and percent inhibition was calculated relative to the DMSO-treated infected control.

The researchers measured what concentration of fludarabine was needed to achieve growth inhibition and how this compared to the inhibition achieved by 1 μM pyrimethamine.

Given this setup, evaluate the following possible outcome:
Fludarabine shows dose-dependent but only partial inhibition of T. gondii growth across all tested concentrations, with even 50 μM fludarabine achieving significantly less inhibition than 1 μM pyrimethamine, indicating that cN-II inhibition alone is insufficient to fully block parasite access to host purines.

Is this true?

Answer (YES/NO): NO